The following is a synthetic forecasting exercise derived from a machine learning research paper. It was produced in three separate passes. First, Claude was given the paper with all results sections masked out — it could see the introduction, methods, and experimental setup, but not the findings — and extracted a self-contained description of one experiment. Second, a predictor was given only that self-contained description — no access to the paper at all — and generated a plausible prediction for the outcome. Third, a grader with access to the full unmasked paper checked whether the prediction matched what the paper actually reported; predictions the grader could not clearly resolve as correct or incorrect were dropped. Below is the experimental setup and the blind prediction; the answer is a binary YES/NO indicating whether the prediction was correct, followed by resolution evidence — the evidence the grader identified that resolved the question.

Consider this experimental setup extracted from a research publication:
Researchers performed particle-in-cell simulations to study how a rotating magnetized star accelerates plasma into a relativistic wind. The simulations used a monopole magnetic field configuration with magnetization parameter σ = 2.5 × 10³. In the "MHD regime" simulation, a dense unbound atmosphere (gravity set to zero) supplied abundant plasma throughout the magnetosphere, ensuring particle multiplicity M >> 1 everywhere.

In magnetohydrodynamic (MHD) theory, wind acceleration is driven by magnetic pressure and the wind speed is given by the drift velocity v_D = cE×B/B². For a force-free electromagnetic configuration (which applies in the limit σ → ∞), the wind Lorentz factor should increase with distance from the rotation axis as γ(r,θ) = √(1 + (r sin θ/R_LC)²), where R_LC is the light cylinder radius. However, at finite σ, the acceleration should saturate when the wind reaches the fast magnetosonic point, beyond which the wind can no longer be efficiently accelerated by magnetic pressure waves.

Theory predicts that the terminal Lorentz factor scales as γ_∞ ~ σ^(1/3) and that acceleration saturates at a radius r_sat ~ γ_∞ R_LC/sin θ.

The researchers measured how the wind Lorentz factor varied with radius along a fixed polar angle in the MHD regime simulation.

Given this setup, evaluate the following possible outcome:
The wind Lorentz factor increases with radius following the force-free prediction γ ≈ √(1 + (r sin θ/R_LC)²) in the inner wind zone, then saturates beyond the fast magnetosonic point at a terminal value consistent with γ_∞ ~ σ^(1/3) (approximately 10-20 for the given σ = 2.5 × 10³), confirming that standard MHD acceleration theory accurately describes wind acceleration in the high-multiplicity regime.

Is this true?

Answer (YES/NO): NO